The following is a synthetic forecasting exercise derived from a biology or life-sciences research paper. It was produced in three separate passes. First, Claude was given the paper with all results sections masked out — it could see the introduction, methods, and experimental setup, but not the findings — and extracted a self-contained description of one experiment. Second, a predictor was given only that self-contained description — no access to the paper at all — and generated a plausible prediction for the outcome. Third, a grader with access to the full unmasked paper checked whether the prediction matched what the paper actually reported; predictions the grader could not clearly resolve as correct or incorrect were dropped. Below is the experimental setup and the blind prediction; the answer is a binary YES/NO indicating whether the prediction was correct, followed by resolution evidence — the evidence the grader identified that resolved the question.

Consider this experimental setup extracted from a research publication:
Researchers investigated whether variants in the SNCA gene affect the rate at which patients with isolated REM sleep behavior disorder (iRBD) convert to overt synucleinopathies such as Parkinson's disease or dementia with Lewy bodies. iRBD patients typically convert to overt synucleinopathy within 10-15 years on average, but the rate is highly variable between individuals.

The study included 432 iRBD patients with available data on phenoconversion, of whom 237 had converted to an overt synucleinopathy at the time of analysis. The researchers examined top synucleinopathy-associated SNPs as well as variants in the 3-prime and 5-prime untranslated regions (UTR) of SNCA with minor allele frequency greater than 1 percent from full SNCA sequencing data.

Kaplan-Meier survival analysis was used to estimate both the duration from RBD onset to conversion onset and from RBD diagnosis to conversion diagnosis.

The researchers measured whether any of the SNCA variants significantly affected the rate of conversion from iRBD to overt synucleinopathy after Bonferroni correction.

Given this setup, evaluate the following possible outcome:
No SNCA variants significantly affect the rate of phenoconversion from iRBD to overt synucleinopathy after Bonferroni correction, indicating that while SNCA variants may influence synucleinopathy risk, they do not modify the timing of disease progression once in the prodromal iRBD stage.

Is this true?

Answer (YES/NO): NO